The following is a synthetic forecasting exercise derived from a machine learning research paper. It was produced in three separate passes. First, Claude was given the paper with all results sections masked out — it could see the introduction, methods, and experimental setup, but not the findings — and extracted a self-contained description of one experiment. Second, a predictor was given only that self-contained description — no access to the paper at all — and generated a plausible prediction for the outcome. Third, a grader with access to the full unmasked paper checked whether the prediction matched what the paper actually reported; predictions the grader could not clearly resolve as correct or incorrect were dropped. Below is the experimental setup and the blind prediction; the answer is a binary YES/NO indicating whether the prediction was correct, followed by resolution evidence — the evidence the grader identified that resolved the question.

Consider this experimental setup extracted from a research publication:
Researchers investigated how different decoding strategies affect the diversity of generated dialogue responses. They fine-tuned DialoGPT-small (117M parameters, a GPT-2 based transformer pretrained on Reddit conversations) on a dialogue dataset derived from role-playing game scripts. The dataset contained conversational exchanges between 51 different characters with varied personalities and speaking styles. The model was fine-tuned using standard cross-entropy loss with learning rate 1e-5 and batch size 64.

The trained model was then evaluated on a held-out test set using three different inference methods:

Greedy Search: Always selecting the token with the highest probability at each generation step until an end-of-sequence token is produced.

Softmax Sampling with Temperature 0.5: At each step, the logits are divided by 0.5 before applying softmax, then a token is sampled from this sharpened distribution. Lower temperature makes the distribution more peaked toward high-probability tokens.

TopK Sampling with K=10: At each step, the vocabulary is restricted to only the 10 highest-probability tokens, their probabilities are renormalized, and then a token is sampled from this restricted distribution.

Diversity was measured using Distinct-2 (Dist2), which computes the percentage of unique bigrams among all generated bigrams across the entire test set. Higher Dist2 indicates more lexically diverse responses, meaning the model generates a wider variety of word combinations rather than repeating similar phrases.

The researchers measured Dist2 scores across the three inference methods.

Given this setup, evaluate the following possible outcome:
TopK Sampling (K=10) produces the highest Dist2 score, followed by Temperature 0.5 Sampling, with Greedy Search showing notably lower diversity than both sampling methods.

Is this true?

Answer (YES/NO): YES